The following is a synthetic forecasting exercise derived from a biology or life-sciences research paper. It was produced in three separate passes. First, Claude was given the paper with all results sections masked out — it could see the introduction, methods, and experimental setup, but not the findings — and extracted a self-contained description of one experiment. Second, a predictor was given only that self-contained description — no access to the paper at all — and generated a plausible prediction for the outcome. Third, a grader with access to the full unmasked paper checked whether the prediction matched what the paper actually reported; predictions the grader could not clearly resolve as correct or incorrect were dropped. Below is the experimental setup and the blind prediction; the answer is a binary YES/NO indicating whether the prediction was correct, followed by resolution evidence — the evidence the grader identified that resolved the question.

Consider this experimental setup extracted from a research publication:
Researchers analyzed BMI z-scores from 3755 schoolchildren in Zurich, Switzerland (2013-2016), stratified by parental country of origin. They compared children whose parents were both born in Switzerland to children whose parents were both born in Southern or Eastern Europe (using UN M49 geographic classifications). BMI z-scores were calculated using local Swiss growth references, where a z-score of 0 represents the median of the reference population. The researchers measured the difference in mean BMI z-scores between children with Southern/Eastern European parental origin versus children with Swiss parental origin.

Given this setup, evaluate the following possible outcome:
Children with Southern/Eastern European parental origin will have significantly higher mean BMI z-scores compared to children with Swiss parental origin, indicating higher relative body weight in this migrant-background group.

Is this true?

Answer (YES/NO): YES